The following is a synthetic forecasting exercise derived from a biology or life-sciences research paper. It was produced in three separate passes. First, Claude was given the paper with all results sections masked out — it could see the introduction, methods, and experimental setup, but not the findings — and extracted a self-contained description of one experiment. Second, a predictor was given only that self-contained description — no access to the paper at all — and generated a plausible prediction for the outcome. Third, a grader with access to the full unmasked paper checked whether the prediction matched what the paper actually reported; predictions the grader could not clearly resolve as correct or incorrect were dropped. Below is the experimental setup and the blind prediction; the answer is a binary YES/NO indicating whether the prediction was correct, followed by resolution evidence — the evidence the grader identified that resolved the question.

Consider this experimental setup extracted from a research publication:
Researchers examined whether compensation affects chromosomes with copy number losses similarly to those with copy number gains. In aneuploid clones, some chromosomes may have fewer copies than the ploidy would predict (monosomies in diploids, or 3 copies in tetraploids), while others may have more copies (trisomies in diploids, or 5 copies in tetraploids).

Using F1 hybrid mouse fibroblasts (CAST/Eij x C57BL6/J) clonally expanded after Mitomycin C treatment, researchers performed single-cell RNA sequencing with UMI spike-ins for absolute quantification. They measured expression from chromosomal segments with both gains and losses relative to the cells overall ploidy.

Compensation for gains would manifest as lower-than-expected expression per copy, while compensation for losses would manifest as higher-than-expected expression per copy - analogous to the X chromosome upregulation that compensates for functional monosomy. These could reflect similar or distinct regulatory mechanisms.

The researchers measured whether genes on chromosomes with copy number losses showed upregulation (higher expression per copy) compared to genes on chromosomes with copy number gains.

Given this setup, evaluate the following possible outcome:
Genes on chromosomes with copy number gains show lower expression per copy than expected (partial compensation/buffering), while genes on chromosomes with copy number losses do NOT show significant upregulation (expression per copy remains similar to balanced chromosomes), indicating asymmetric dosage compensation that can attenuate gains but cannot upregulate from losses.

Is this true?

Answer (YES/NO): NO